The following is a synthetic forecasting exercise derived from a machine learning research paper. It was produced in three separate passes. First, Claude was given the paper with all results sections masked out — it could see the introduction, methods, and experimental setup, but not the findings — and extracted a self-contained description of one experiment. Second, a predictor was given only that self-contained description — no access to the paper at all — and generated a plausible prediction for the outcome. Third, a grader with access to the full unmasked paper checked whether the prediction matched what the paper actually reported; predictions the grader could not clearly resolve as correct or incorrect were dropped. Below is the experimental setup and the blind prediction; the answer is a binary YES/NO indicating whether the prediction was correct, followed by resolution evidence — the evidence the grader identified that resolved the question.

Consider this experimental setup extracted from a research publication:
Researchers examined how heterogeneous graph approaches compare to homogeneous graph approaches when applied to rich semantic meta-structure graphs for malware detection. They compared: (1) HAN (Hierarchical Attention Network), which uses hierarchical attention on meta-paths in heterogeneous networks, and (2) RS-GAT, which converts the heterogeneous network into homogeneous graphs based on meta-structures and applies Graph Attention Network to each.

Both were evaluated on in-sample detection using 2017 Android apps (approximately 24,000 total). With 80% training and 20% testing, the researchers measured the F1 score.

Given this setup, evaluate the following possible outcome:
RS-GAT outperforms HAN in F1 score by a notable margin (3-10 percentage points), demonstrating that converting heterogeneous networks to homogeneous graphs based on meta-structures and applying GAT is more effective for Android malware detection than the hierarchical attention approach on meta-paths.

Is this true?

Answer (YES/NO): NO